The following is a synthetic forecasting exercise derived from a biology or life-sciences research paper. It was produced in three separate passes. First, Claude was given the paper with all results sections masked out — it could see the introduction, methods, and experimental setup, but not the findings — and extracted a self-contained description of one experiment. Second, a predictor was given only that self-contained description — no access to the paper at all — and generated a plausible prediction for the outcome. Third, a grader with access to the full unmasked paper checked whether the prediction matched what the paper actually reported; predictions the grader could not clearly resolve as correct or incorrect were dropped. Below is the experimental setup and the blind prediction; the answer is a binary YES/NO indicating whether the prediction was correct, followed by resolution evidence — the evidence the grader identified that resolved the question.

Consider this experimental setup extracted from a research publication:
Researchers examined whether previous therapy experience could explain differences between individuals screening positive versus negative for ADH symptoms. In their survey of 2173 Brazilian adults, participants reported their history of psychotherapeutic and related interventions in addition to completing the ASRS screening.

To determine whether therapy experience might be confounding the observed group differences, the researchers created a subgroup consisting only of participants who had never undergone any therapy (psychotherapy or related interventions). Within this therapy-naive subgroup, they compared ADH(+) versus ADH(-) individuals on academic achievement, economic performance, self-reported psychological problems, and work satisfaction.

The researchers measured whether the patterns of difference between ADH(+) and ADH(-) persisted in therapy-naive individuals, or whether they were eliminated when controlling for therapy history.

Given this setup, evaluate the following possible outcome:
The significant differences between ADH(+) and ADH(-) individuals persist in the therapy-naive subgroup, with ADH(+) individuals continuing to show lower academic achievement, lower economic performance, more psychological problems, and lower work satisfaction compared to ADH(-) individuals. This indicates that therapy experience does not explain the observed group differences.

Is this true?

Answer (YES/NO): NO